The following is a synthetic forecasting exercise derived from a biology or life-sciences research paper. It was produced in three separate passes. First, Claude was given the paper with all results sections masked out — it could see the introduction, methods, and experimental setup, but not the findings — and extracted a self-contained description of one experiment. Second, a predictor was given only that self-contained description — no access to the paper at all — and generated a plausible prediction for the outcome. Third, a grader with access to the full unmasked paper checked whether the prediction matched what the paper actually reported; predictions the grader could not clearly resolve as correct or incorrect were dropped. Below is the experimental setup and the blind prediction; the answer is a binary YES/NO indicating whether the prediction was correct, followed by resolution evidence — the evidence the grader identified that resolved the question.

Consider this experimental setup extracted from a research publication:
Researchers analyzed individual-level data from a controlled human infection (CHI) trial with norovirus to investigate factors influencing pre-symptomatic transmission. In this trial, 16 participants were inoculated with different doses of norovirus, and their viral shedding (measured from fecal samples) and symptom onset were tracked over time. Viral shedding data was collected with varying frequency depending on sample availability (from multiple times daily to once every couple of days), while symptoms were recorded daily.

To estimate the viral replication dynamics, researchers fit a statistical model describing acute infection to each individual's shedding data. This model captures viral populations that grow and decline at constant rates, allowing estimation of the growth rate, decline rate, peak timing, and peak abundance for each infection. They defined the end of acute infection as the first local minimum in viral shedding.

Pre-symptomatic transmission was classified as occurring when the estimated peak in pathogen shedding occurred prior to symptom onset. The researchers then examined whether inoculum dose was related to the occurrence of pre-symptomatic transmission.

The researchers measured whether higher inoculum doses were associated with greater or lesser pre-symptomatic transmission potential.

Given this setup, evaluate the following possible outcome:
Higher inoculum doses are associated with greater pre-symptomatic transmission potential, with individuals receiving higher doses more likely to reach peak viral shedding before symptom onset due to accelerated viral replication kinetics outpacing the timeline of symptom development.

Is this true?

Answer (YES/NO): NO